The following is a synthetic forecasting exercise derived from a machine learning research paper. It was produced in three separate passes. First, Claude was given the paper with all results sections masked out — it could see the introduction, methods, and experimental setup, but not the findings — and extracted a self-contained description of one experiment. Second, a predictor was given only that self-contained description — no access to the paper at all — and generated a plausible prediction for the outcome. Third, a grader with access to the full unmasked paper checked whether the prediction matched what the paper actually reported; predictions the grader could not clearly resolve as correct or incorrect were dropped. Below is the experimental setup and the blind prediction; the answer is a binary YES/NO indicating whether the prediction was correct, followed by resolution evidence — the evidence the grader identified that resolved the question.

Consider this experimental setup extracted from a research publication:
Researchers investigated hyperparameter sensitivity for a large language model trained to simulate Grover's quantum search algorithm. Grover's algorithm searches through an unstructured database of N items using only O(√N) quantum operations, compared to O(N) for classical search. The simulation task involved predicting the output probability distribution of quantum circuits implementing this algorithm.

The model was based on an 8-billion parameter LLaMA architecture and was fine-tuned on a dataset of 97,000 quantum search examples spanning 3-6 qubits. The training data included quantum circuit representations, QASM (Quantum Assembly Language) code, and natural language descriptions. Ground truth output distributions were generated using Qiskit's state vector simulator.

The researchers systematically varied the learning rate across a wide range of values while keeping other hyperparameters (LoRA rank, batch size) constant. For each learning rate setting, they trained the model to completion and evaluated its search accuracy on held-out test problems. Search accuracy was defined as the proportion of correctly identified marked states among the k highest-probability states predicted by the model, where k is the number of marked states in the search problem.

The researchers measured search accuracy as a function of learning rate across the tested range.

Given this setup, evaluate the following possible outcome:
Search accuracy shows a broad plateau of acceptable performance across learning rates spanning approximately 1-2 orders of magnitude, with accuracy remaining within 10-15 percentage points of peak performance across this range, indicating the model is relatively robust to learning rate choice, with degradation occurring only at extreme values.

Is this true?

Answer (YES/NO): NO